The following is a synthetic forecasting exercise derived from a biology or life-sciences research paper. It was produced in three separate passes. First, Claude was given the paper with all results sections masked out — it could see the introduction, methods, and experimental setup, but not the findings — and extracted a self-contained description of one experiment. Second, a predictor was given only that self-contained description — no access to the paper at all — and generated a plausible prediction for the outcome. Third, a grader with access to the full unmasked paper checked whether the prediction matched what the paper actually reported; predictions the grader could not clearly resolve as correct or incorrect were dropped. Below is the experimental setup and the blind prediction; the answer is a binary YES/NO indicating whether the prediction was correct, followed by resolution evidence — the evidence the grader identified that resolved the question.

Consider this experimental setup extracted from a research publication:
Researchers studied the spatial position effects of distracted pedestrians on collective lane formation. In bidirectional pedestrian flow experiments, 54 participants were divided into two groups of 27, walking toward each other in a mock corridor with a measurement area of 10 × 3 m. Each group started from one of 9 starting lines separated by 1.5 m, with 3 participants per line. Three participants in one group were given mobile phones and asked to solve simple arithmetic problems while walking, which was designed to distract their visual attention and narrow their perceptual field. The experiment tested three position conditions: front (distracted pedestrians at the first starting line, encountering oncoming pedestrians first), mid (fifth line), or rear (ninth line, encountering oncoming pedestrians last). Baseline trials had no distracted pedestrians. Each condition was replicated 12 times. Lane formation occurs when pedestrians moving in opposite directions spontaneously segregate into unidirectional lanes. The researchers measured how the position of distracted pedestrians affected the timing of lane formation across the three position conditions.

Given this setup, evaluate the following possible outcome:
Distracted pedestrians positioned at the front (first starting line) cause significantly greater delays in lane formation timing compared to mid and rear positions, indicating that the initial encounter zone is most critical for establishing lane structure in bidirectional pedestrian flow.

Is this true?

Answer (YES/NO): YES